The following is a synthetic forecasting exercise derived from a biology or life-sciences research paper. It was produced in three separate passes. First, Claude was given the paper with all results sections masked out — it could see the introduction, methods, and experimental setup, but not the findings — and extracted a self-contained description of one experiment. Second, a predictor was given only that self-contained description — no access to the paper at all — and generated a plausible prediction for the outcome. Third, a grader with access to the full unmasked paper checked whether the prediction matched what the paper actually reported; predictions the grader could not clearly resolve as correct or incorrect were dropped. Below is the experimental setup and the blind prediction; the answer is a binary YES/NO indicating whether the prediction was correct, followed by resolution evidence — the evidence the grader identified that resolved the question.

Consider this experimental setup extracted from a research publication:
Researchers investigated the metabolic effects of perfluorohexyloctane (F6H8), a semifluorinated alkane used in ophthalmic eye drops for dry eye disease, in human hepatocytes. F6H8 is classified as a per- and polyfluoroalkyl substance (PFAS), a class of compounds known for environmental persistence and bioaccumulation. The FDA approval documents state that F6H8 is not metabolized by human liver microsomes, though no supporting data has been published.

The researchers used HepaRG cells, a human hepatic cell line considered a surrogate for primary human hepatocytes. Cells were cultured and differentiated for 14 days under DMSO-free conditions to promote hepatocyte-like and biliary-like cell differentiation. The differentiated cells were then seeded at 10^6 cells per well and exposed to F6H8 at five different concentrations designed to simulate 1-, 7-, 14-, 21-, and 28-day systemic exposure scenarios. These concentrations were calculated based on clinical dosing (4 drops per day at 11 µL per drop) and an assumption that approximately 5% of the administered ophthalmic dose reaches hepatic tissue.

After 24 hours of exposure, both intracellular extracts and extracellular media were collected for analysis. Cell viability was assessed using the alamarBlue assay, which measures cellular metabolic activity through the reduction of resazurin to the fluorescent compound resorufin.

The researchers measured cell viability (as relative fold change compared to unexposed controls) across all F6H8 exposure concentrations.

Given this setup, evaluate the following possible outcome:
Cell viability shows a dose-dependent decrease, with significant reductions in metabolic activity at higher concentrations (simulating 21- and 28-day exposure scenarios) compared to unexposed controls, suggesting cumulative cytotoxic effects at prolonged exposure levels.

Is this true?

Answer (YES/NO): NO